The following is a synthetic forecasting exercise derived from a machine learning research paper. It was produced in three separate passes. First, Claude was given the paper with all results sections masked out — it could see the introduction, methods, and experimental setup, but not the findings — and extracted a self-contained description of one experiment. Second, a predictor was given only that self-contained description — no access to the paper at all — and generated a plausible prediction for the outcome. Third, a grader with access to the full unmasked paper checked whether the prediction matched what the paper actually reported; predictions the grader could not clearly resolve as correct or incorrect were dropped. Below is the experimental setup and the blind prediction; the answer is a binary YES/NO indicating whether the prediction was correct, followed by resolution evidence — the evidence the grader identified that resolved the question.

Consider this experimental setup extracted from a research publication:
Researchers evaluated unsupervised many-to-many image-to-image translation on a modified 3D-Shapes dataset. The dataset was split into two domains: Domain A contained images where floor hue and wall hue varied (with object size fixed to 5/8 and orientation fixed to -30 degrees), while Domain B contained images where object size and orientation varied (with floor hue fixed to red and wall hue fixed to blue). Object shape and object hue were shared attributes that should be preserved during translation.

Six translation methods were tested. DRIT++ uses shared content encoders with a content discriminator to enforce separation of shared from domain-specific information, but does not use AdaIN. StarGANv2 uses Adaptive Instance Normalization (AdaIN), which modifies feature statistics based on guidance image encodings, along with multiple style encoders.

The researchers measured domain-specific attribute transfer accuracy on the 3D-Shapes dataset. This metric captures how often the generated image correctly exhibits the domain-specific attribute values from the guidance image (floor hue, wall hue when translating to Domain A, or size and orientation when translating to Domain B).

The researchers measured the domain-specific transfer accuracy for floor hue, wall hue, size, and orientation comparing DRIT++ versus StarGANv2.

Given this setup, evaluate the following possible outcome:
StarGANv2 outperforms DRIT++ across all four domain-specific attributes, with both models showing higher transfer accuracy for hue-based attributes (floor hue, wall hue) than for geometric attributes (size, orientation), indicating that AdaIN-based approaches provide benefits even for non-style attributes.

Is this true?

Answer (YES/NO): NO